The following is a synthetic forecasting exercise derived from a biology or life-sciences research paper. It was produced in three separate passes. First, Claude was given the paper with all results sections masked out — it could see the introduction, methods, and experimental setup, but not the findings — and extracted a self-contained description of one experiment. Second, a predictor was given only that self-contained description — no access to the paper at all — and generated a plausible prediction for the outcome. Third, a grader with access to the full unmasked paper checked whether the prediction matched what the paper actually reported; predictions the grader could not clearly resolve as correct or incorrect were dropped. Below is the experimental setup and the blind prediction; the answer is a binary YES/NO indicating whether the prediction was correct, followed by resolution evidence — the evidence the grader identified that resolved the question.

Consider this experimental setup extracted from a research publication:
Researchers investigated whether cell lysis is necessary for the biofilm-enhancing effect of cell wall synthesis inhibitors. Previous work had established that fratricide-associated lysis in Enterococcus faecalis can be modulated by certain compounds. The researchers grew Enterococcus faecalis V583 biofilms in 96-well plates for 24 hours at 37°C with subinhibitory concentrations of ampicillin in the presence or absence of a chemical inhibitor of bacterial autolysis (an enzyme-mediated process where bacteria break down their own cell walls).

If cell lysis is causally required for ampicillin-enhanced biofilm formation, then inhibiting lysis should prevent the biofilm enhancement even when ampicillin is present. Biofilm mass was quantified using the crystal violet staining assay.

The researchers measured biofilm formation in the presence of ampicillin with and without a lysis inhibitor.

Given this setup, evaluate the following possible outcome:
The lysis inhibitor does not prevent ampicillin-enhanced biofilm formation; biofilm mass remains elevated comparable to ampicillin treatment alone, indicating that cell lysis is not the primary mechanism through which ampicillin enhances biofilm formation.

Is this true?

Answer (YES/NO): NO